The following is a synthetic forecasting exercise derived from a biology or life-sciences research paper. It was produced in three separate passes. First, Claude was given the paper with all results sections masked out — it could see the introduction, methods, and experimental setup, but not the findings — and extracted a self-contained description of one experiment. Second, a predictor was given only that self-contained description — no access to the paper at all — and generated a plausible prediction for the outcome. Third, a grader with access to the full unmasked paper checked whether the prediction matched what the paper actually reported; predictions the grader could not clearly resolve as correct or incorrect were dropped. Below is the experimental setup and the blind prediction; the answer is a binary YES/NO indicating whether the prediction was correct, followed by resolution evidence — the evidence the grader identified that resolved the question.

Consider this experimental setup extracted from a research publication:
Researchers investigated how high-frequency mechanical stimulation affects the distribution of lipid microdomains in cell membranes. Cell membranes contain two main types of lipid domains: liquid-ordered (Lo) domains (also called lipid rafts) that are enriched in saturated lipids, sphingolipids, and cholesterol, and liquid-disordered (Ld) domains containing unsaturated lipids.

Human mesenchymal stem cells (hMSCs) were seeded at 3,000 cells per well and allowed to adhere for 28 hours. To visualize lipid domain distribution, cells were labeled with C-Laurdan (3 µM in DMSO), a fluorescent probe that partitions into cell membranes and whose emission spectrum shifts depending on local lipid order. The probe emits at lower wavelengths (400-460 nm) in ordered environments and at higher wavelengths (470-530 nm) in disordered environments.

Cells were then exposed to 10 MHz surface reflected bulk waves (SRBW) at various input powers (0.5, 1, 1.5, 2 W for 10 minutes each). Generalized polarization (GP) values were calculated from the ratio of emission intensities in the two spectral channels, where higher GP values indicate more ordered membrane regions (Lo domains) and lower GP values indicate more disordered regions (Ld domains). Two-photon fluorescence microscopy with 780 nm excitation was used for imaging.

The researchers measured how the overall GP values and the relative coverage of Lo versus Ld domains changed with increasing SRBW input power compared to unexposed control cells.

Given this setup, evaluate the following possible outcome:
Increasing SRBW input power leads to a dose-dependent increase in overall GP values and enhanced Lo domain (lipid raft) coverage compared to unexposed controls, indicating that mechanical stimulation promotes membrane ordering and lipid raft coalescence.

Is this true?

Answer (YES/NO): NO